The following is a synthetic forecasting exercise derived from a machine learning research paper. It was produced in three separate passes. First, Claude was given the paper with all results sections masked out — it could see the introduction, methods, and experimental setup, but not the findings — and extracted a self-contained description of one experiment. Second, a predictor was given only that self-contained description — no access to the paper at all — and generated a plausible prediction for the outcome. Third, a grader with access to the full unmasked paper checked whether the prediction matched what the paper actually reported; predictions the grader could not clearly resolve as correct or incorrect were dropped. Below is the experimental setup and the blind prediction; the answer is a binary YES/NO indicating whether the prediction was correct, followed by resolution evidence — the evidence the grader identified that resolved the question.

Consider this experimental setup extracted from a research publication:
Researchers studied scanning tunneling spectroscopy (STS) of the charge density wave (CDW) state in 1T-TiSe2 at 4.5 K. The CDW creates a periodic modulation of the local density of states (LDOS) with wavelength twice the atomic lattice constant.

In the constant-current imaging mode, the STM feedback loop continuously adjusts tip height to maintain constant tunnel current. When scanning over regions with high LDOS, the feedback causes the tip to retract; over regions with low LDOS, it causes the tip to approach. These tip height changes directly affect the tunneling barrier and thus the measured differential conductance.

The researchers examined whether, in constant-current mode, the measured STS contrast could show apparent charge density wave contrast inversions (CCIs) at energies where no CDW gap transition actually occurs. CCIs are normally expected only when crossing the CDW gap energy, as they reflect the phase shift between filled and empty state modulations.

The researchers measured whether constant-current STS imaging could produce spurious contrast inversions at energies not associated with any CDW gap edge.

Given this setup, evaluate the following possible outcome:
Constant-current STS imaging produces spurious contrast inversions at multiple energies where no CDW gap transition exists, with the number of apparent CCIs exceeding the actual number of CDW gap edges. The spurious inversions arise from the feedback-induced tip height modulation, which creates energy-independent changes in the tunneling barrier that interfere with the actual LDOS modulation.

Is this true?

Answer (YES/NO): YES